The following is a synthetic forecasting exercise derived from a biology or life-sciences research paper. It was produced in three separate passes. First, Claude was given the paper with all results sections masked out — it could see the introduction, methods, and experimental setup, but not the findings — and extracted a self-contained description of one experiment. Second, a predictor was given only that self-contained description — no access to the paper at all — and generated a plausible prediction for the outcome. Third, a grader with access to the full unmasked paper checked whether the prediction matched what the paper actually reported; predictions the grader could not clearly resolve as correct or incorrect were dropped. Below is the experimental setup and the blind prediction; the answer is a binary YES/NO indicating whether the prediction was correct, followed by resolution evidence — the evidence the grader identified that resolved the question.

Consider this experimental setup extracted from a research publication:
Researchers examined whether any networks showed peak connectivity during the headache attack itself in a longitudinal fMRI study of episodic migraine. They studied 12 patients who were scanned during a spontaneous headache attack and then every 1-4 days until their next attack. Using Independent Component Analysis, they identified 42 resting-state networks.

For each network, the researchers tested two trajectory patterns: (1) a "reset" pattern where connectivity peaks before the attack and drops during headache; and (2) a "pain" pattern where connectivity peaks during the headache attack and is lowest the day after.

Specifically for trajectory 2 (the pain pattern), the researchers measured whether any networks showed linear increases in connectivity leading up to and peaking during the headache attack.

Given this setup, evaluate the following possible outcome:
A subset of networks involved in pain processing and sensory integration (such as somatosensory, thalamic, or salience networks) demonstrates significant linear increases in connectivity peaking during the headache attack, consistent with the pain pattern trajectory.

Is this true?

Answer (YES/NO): NO